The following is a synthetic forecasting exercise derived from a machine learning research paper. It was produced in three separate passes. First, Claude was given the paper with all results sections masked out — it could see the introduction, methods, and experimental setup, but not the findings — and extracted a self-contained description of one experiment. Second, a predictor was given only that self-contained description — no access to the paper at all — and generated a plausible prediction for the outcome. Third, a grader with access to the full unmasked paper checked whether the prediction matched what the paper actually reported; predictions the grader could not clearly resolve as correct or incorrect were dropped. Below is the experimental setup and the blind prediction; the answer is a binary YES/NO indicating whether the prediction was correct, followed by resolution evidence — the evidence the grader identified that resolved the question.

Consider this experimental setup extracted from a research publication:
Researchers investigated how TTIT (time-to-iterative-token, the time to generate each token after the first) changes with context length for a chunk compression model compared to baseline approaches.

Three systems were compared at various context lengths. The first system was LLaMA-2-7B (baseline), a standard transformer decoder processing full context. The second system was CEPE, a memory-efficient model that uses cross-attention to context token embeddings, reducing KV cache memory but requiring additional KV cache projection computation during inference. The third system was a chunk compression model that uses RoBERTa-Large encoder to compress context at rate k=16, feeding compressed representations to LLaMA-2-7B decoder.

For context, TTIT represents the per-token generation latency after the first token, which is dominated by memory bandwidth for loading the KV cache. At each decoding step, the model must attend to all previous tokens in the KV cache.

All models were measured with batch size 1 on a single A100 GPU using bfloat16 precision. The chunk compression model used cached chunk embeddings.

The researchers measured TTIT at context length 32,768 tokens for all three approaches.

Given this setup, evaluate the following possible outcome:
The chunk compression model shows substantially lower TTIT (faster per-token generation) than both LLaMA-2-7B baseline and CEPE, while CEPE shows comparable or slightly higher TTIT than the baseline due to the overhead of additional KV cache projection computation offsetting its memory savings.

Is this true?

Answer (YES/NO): YES